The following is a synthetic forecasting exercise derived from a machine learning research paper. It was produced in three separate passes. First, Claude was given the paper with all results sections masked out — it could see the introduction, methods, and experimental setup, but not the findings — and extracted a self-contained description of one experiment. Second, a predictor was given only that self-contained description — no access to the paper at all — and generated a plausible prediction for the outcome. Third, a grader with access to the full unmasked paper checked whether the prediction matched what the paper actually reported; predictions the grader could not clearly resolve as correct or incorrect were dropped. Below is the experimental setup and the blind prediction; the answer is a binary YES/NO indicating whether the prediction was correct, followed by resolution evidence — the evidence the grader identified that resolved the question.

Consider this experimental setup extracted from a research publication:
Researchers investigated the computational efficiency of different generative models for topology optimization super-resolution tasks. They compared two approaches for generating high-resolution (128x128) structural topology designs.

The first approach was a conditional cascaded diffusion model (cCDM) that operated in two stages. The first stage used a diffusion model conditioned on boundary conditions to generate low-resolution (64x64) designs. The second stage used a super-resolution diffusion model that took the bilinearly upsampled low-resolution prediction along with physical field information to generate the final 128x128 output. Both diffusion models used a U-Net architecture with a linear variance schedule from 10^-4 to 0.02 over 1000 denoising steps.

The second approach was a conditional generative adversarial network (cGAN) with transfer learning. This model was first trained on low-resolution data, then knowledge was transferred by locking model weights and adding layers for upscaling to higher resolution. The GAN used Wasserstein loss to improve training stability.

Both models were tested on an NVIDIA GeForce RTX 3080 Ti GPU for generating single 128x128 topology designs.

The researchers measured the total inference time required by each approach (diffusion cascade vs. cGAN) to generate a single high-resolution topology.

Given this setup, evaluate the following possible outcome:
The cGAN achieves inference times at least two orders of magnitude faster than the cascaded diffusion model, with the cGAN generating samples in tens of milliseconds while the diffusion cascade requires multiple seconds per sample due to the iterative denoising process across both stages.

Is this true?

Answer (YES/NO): NO